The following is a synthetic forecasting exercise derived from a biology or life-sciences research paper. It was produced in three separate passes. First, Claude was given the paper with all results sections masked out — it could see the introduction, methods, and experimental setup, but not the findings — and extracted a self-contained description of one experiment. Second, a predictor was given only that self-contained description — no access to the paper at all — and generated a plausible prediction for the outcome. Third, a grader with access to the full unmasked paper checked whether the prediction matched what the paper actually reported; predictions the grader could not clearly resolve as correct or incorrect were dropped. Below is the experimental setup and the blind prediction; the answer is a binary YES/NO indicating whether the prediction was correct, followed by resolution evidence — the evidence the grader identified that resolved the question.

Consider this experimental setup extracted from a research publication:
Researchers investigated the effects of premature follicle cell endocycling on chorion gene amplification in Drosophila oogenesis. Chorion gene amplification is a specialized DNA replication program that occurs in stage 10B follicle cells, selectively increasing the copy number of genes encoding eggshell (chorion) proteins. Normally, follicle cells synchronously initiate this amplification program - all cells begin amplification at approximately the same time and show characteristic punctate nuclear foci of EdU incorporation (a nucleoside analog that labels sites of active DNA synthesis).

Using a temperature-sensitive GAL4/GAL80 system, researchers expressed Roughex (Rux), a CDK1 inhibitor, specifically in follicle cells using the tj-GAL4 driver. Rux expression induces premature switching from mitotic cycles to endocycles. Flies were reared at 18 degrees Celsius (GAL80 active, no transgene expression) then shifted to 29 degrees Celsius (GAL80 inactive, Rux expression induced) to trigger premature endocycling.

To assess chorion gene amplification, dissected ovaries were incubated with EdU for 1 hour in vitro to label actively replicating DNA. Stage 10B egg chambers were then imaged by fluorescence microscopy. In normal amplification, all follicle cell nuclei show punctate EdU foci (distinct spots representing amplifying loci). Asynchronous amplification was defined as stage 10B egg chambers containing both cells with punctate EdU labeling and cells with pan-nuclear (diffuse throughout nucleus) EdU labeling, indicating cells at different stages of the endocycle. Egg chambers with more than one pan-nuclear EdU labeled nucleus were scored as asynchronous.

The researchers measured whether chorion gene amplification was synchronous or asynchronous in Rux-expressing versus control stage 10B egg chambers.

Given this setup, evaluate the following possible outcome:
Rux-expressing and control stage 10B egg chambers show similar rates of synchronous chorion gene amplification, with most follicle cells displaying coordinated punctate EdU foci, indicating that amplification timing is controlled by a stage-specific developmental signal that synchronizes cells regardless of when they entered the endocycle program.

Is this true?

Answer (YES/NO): NO